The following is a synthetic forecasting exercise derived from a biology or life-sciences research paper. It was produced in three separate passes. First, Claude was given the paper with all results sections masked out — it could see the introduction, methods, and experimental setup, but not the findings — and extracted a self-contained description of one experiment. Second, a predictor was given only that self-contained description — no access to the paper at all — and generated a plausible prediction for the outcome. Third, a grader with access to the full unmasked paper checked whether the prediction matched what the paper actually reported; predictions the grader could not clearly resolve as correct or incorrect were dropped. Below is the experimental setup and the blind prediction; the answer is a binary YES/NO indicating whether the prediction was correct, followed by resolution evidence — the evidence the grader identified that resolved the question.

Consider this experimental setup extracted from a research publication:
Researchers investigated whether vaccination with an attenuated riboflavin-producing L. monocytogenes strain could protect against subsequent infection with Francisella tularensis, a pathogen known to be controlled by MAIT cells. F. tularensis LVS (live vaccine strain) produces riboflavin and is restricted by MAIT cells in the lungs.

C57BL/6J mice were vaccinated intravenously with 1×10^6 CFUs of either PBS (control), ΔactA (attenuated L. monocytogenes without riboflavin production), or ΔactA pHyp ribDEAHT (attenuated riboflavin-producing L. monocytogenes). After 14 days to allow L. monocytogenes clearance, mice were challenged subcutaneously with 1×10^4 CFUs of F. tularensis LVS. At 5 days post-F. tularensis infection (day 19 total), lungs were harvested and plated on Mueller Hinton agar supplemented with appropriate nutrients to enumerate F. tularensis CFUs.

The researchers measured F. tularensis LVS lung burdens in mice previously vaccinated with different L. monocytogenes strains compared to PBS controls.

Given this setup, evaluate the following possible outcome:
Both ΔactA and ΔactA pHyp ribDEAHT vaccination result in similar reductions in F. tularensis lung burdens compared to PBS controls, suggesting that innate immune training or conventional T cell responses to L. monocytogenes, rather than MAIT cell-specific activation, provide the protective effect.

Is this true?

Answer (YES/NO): NO